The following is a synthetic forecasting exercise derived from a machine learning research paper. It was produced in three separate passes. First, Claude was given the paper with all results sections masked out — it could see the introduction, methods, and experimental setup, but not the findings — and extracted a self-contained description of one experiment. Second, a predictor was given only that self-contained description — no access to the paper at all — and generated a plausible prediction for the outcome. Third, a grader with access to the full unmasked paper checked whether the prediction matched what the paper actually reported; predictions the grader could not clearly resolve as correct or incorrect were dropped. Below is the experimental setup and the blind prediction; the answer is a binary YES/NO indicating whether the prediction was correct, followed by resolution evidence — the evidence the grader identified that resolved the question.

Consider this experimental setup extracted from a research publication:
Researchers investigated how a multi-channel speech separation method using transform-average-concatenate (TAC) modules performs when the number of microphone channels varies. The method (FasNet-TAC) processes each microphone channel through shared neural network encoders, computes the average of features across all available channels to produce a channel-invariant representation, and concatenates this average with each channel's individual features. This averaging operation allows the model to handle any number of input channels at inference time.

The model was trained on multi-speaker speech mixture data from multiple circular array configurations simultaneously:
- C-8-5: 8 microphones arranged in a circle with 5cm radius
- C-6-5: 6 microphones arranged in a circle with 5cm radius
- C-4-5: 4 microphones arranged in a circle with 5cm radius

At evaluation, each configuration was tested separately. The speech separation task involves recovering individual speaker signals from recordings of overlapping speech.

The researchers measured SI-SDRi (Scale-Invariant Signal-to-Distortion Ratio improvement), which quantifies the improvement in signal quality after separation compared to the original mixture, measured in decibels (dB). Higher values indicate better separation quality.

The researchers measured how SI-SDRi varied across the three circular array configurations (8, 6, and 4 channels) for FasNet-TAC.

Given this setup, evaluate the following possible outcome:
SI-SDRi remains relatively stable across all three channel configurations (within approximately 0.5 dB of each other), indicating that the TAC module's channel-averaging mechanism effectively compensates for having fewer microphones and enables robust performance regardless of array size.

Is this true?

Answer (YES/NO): YES